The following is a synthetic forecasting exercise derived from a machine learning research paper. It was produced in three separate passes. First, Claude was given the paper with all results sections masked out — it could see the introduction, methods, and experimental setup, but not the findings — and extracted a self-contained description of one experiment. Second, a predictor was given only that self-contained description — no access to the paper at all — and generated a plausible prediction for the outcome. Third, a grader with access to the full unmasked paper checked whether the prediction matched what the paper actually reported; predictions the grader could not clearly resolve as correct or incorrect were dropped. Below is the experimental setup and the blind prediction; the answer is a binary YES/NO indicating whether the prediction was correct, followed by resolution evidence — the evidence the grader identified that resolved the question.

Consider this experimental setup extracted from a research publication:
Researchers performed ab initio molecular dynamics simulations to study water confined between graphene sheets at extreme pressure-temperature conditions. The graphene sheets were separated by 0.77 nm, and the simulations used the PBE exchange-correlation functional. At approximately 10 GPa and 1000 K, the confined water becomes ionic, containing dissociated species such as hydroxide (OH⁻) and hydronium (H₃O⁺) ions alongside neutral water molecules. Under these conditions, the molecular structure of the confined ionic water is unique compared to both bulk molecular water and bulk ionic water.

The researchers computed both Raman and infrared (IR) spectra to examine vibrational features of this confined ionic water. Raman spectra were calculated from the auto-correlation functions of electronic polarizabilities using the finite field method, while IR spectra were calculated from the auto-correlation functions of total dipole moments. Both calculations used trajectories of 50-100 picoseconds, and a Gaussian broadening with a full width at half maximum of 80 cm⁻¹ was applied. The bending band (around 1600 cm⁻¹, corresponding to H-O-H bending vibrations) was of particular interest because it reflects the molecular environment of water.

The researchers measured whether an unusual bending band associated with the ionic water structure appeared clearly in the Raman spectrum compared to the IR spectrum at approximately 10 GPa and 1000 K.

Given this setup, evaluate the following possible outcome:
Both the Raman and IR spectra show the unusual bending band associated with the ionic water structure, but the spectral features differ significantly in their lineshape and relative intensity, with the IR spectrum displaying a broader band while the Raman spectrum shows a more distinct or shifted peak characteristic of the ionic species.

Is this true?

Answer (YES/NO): NO